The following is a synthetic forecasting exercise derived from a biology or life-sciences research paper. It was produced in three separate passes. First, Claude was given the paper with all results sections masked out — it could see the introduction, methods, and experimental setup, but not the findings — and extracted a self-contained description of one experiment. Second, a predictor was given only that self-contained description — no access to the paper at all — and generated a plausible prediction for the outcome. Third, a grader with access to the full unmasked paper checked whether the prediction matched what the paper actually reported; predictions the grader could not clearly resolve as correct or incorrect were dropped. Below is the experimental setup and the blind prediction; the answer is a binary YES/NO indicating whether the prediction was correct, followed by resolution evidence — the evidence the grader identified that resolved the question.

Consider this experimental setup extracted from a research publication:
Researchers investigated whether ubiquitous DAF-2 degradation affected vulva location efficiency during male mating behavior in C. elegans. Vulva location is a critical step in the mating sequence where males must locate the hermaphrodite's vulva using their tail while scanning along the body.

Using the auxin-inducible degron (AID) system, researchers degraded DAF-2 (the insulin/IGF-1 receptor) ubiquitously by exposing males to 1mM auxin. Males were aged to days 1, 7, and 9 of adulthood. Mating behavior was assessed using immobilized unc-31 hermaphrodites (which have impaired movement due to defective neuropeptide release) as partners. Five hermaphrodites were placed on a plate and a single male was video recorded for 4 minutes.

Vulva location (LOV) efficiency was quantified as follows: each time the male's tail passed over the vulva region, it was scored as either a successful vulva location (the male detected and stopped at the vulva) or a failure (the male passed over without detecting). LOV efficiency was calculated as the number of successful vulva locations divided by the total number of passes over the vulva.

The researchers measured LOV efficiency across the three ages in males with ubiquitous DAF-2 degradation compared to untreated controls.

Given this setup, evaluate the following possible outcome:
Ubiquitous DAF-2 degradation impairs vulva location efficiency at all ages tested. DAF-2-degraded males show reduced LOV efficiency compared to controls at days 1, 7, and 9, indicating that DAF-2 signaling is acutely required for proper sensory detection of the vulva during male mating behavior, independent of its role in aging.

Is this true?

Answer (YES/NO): NO